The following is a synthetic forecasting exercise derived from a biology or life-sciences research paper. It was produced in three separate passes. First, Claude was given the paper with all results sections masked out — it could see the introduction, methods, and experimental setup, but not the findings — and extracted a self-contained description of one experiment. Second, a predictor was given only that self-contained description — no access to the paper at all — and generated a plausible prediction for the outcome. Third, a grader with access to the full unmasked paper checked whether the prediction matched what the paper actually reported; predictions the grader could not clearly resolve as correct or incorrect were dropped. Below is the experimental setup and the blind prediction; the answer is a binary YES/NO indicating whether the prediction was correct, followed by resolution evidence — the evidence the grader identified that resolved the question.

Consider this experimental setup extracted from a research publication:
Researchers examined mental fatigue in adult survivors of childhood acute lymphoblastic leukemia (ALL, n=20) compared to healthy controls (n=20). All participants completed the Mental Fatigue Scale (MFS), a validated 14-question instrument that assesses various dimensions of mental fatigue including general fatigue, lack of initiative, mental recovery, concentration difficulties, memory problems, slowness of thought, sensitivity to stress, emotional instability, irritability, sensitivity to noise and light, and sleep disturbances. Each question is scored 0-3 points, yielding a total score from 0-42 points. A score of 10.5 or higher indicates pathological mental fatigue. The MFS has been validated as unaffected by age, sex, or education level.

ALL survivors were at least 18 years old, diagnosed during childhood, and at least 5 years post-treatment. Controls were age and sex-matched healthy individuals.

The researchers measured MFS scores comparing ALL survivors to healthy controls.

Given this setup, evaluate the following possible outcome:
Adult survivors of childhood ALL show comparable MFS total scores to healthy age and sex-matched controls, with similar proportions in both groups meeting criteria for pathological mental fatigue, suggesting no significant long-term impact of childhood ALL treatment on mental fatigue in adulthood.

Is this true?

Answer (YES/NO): NO